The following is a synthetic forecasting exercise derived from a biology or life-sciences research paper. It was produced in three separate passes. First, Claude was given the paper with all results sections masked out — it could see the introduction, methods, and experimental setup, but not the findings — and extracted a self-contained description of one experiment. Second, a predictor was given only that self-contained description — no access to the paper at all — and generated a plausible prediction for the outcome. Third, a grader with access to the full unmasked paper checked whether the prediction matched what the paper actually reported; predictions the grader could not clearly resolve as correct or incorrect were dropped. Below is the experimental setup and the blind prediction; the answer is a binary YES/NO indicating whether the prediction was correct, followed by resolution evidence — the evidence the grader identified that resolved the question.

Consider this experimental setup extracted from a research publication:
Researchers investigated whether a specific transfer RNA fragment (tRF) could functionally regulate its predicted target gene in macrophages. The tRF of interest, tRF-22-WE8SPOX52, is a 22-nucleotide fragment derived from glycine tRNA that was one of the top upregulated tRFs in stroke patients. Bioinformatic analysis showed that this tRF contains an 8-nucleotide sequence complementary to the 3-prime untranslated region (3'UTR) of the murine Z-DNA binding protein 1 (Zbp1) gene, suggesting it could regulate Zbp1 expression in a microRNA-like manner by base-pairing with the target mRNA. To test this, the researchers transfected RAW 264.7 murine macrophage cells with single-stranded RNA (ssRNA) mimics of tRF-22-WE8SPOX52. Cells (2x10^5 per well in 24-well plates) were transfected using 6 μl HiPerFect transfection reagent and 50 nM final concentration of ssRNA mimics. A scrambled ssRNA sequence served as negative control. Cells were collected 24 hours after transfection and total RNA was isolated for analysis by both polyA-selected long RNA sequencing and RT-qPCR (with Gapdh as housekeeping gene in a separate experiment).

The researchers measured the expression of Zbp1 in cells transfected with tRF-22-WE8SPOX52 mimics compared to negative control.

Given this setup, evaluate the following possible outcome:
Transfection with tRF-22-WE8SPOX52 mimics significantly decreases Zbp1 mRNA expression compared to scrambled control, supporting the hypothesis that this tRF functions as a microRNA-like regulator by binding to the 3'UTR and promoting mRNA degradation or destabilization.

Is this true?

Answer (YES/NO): YES